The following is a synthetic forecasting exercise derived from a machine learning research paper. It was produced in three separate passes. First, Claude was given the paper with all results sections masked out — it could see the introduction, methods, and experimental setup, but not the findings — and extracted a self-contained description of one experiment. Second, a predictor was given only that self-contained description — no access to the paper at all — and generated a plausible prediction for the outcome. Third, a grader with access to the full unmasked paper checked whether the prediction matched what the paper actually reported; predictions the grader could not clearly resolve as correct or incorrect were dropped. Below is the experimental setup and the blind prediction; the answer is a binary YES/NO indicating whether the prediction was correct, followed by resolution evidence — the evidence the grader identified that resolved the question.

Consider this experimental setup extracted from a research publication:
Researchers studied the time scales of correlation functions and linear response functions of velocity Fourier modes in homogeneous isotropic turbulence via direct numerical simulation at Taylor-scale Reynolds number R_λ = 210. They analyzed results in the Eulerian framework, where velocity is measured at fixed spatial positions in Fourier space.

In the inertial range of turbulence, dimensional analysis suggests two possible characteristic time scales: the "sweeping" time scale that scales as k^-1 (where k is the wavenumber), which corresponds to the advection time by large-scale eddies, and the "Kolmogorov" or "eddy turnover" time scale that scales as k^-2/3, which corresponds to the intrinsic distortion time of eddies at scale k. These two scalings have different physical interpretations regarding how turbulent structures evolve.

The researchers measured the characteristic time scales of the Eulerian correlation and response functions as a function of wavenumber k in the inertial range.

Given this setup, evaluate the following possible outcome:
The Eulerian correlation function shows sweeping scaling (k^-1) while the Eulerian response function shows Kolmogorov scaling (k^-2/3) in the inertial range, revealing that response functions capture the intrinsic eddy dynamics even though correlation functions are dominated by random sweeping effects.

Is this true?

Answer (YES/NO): NO